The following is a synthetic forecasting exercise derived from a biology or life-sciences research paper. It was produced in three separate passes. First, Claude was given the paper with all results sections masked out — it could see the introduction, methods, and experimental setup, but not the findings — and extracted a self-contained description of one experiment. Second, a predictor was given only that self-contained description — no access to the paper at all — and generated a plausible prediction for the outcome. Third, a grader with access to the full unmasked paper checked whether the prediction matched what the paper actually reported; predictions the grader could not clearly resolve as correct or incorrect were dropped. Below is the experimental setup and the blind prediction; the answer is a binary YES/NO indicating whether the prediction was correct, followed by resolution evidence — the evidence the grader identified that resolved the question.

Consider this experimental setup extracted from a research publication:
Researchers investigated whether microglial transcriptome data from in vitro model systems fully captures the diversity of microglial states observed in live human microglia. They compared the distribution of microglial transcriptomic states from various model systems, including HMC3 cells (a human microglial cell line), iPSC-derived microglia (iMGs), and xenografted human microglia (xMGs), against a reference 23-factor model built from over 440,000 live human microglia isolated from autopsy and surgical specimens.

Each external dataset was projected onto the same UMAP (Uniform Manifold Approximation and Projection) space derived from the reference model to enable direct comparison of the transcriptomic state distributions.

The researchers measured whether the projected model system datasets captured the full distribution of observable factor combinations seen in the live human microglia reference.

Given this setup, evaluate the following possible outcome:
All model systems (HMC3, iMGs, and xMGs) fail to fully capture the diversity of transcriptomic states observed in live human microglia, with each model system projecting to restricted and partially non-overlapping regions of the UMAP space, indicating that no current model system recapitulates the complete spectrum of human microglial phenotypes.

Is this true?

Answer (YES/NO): YES